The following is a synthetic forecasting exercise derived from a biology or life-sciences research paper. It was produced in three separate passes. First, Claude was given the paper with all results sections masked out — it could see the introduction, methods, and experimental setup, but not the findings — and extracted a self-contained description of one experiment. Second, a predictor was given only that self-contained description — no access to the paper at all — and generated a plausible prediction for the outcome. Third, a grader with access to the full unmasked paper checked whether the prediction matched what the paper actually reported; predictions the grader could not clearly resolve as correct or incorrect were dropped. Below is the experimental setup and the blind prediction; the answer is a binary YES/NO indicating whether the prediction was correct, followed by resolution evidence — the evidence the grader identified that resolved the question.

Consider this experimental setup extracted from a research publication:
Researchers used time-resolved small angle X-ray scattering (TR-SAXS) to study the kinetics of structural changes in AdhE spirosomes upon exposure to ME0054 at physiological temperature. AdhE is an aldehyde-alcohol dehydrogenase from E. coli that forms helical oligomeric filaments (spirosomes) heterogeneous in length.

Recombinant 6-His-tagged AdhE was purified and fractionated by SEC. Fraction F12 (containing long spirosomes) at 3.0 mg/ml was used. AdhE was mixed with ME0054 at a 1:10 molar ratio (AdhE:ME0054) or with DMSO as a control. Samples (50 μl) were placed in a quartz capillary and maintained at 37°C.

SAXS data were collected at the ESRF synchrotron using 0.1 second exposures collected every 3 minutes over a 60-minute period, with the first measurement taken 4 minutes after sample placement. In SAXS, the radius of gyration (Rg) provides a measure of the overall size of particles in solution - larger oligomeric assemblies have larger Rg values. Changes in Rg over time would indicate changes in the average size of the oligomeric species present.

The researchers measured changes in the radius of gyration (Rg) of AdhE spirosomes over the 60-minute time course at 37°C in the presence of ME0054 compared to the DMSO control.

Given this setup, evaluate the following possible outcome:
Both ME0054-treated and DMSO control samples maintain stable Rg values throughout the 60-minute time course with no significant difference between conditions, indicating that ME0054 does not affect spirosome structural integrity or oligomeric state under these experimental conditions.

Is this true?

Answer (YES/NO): NO